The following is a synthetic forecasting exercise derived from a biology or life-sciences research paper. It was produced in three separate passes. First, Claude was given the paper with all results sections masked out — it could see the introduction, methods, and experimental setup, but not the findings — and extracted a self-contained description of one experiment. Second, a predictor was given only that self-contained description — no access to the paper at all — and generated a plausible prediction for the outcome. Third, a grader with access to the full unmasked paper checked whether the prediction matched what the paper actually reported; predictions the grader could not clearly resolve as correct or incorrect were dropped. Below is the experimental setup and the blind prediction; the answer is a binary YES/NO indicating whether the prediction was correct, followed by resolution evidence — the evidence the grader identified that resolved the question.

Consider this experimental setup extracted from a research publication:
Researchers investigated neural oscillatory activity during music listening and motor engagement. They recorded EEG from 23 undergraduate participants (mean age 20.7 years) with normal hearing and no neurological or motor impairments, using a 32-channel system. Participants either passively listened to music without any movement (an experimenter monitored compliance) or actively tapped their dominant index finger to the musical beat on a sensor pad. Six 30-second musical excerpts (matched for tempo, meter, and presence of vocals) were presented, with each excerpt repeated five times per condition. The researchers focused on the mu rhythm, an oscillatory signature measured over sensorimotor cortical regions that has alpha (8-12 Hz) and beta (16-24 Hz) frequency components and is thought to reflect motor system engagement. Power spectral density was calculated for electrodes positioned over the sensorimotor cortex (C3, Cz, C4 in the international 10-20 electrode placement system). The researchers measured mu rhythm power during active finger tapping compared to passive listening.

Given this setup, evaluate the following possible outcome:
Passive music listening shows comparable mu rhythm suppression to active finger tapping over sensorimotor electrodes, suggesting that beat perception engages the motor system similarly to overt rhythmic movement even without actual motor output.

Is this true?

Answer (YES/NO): NO